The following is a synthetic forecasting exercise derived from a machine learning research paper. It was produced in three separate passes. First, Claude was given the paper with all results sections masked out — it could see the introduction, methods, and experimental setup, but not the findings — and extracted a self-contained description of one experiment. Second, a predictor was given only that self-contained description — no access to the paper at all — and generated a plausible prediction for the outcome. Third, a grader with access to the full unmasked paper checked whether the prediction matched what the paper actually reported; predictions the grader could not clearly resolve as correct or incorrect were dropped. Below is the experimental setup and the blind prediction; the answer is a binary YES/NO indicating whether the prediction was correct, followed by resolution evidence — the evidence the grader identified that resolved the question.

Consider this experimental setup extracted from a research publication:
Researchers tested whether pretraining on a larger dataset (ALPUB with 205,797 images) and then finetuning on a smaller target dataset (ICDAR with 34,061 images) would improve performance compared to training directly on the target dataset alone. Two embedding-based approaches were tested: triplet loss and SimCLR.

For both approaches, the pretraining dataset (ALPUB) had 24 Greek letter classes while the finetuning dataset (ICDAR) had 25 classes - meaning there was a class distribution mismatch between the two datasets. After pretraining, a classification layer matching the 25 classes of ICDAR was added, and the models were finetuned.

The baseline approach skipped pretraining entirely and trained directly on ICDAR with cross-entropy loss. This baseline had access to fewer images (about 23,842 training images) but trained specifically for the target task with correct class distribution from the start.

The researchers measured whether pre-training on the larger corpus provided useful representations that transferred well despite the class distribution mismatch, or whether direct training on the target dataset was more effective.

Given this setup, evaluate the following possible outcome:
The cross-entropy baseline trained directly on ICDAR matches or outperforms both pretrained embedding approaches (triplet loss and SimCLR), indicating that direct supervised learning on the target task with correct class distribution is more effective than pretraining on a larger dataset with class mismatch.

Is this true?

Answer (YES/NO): YES